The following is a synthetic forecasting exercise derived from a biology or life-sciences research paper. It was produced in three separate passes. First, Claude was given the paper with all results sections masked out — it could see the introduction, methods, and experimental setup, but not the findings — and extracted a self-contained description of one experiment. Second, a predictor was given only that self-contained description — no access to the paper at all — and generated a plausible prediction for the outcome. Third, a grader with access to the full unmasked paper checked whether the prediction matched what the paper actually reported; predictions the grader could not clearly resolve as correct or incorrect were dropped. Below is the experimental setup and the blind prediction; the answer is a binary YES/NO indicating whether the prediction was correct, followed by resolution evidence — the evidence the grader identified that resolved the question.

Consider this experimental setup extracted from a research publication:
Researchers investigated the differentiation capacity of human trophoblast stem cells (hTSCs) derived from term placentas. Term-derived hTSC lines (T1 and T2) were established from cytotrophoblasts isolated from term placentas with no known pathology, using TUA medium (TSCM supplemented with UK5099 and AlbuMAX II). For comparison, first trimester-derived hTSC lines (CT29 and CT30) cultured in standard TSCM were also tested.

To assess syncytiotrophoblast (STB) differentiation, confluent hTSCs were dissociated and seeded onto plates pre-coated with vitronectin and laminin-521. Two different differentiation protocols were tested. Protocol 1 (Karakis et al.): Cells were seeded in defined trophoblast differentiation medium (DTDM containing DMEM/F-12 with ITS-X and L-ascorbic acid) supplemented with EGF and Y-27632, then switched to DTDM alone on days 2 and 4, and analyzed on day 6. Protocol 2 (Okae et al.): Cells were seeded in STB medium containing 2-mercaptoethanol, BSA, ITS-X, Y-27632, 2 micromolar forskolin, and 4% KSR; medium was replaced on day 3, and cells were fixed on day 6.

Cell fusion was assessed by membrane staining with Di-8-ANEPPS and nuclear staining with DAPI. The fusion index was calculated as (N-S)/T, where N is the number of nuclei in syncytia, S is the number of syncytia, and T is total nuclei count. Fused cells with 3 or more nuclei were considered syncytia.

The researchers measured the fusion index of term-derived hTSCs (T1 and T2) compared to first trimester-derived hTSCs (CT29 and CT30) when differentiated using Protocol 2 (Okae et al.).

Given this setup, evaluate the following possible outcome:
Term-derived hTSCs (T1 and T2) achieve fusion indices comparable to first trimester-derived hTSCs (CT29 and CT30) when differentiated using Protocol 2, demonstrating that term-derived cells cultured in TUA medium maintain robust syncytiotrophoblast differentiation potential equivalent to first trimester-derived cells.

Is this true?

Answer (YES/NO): NO